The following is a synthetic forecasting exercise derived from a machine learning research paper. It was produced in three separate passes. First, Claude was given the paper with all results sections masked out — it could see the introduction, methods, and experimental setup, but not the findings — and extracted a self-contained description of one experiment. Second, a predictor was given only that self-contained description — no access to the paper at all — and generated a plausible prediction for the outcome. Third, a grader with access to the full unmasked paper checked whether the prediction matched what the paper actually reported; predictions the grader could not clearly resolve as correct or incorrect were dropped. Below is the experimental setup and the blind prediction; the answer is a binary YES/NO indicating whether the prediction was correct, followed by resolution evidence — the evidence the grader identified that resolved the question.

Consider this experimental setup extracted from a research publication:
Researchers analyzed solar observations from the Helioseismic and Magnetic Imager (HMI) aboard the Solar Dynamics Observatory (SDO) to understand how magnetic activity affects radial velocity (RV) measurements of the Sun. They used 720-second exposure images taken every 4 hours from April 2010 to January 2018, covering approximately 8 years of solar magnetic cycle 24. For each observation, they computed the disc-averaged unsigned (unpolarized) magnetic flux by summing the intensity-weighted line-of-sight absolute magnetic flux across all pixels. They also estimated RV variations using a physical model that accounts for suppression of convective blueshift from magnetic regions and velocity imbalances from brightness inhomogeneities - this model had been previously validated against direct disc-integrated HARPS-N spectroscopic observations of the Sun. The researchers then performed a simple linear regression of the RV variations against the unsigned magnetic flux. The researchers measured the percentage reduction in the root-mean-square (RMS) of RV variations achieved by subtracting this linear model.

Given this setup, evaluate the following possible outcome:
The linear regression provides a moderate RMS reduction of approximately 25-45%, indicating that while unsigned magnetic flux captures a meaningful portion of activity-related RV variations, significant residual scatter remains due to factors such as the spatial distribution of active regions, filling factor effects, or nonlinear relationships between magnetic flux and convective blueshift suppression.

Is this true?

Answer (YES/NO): NO